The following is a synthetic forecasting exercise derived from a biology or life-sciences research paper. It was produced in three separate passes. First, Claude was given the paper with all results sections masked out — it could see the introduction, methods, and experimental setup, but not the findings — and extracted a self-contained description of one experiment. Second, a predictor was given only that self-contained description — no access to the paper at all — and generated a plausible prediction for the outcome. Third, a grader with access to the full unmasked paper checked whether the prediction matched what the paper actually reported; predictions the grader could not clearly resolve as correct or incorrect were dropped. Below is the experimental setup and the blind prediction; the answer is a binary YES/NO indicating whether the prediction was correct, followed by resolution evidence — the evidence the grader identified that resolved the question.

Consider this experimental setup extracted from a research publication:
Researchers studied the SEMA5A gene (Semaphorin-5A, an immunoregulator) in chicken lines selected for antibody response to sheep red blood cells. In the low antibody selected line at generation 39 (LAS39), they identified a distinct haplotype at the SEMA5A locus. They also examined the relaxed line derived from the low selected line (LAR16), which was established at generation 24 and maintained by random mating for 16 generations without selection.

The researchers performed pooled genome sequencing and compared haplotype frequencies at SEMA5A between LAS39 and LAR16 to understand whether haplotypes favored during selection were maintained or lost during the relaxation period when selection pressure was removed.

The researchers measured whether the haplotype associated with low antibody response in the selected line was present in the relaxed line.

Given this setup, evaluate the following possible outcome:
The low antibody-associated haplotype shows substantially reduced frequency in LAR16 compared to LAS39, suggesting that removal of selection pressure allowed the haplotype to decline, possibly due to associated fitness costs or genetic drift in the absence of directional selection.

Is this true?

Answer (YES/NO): YES